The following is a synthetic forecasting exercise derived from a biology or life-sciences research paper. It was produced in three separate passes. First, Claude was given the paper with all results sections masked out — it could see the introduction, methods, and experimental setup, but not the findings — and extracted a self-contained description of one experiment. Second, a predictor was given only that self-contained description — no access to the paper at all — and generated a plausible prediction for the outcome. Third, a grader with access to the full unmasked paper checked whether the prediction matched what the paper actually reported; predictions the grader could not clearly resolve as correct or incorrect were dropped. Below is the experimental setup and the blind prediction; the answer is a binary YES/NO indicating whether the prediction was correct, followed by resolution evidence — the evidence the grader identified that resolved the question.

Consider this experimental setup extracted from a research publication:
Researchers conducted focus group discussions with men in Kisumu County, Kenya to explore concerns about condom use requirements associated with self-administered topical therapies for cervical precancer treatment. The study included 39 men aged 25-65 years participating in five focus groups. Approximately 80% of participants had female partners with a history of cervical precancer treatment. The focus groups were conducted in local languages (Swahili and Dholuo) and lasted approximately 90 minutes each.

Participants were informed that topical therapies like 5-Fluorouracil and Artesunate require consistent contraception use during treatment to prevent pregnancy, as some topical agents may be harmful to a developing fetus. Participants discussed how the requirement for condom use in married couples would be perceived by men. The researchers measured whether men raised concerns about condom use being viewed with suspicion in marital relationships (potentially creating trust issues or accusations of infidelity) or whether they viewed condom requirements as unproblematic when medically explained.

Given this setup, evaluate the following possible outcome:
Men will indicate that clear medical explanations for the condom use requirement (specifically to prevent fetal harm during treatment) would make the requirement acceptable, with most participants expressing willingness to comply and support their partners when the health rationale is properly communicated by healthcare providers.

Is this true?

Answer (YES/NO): YES